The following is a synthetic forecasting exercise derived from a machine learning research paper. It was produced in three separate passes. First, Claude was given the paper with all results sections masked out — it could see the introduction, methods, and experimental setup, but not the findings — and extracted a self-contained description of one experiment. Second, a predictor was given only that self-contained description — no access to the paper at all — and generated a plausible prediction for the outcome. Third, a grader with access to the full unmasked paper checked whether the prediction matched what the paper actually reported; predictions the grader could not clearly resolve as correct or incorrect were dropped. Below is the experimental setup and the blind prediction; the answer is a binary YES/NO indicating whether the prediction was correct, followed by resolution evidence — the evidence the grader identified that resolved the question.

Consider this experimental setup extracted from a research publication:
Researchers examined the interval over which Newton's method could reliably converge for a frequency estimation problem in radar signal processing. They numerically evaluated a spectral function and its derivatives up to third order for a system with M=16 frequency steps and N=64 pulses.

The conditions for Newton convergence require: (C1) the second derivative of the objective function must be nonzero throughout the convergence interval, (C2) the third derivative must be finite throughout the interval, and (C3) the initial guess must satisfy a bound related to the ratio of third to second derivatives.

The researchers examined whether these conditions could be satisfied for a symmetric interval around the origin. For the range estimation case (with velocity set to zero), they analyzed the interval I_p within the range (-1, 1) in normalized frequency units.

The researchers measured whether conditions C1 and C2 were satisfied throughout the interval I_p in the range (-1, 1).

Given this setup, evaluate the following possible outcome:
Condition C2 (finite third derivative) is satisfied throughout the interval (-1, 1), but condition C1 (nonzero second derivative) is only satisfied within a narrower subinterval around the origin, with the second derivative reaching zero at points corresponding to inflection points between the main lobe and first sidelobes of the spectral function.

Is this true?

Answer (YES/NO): NO